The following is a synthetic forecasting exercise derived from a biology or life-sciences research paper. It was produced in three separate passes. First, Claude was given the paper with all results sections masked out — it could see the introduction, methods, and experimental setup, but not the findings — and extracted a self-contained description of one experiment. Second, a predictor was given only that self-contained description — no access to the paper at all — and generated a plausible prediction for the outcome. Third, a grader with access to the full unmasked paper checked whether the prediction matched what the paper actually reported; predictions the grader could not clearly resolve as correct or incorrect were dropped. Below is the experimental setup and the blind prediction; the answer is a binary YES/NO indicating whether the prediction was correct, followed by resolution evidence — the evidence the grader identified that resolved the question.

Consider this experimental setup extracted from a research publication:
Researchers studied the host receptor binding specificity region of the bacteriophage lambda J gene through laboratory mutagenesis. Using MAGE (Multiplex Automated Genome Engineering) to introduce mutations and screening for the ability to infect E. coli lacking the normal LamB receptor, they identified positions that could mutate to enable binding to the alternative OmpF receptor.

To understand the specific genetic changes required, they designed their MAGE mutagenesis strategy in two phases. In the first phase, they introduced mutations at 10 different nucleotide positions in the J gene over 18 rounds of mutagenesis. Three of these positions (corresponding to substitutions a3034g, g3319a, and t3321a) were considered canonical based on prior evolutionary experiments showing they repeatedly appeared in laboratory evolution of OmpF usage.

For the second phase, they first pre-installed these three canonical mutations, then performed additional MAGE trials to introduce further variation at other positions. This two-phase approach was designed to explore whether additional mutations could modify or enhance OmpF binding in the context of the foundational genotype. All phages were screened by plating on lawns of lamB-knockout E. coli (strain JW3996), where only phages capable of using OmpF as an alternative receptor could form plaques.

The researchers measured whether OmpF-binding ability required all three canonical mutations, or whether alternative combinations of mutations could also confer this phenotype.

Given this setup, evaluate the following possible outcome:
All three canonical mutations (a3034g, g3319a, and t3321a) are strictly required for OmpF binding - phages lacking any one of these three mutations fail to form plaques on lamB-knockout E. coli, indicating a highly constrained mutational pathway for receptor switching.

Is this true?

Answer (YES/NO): NO